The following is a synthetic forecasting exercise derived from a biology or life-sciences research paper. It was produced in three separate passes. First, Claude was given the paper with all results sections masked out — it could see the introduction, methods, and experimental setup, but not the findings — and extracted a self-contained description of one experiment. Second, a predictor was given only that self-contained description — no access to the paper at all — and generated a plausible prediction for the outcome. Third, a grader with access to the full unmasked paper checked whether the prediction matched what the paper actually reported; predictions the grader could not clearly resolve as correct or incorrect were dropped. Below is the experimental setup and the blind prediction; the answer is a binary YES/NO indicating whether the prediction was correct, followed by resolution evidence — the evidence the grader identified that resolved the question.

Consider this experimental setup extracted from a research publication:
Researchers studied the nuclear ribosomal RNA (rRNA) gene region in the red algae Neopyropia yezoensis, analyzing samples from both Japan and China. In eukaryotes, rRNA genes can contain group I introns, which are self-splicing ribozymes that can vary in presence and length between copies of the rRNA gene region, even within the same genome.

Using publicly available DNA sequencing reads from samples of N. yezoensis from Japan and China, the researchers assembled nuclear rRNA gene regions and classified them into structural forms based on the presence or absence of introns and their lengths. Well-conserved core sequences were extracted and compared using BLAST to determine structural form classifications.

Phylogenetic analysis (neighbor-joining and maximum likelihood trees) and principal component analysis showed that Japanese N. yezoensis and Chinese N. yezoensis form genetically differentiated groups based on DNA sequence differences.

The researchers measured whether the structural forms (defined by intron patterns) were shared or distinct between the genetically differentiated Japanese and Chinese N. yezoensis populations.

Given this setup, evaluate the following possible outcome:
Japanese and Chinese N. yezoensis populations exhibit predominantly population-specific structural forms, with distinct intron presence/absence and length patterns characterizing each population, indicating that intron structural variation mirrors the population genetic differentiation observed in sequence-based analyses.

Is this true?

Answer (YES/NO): NO